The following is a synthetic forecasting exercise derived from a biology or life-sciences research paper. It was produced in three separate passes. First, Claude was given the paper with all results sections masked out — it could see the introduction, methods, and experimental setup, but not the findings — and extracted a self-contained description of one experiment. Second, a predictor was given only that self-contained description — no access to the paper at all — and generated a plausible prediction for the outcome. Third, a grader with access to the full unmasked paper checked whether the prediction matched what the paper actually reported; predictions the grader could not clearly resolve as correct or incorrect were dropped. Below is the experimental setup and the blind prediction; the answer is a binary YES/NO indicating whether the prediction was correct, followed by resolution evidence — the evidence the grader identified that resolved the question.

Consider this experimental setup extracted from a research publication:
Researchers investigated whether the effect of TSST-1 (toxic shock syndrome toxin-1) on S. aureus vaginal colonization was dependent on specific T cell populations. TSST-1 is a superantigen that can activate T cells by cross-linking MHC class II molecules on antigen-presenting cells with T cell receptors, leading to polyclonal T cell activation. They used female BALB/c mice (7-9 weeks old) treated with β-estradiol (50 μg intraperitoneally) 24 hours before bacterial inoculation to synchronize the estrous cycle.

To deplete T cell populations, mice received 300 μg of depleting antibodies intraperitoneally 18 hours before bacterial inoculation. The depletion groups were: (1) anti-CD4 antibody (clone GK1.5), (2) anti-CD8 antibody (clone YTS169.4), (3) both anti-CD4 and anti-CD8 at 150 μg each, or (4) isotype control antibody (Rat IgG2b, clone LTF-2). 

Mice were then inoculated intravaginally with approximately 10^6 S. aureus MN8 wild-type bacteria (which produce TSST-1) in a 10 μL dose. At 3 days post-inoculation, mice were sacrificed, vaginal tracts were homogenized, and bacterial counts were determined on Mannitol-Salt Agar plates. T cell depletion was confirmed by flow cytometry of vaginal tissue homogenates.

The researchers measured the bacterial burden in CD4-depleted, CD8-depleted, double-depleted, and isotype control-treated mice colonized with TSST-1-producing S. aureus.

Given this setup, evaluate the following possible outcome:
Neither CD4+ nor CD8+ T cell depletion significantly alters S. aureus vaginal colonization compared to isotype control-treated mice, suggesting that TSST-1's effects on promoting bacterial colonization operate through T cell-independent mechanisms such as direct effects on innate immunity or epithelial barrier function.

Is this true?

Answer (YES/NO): NO